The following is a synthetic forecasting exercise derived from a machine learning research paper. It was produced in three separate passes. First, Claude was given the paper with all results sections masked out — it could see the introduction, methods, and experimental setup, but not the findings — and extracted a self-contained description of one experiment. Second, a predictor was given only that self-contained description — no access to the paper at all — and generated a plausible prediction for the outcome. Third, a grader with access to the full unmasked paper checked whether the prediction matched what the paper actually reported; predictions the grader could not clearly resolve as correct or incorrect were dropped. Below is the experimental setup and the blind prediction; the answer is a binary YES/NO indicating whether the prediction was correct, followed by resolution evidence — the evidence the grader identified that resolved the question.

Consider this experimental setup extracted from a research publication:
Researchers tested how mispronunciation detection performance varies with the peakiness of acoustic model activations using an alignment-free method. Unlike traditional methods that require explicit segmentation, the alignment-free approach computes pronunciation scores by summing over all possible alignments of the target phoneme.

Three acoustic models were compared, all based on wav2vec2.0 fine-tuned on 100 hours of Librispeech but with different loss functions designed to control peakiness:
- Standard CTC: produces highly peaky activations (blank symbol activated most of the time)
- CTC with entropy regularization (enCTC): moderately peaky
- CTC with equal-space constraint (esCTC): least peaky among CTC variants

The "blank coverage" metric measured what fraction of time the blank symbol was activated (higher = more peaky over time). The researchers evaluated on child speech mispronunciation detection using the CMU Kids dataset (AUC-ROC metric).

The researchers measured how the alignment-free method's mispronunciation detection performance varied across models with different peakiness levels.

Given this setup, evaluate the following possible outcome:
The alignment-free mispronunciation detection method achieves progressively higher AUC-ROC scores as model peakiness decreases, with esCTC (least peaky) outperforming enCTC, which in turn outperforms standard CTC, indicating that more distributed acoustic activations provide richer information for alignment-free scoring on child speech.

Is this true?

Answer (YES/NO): NO